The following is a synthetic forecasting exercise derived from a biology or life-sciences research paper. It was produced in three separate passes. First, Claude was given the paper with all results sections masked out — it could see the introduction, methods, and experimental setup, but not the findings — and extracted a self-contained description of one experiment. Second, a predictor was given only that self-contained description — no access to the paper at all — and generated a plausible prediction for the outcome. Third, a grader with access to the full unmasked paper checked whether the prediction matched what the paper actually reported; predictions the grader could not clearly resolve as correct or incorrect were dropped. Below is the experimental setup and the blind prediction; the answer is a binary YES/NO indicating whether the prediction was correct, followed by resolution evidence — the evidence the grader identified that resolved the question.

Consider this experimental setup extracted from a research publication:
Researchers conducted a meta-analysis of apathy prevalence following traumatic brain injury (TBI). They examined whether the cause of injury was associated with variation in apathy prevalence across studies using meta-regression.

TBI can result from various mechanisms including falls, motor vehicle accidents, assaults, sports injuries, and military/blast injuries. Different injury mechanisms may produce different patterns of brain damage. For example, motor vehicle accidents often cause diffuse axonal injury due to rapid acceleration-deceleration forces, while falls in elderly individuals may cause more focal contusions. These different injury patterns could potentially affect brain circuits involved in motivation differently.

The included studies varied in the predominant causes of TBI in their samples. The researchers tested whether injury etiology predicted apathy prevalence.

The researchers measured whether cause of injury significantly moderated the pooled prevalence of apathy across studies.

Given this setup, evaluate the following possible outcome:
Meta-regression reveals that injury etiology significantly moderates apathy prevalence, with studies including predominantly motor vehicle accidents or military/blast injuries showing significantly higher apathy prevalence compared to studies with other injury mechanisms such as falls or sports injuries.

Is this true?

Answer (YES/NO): NO